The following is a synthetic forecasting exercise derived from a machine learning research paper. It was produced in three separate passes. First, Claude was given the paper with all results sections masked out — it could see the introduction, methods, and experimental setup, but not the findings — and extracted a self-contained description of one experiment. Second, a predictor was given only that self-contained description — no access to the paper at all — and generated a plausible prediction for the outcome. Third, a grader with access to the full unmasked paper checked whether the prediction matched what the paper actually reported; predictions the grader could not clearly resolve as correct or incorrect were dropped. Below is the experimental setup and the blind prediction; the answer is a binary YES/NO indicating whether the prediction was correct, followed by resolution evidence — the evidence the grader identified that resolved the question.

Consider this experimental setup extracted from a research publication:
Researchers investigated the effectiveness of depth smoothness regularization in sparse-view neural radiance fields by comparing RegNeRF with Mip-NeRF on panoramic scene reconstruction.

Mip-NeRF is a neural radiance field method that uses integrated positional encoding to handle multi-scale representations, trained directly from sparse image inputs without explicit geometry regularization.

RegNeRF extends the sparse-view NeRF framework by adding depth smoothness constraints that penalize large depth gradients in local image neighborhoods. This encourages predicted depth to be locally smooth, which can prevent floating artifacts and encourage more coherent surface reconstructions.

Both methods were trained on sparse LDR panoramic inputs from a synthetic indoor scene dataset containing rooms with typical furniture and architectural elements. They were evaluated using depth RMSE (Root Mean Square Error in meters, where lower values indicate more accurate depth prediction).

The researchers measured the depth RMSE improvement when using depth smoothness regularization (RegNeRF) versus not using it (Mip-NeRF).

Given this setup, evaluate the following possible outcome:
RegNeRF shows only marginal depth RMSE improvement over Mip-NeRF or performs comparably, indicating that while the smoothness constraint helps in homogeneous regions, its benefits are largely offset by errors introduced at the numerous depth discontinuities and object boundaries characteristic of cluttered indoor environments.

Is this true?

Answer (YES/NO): NO